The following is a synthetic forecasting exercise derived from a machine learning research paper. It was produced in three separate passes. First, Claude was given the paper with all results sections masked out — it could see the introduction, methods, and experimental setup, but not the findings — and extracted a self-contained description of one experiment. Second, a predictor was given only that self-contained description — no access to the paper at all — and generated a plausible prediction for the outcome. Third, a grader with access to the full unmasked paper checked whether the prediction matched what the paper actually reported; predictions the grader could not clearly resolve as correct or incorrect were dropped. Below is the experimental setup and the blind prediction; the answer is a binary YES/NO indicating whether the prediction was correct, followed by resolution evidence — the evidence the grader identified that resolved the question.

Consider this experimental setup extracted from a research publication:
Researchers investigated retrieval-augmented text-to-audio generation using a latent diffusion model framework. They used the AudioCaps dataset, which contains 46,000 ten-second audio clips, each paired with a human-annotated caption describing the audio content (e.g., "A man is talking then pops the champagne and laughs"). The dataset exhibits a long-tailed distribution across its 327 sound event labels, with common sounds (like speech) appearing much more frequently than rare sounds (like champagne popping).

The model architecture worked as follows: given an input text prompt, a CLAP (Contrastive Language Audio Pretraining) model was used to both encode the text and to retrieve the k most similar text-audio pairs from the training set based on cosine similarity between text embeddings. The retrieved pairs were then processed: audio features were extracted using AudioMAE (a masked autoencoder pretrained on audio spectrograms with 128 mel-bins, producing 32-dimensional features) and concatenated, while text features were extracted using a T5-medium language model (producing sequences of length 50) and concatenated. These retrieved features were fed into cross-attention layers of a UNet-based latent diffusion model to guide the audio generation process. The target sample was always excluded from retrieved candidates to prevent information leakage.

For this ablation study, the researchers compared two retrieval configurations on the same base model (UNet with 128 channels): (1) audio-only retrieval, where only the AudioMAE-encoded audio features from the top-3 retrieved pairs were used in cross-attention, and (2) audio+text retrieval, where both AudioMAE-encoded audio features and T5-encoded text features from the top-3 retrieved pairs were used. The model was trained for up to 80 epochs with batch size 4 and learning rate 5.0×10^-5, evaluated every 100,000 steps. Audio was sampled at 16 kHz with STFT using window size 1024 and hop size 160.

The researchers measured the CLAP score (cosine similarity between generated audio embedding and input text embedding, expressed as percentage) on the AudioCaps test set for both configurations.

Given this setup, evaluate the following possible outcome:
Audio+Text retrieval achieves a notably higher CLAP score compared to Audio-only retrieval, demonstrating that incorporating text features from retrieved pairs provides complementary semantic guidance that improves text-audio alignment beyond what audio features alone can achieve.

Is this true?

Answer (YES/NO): YES